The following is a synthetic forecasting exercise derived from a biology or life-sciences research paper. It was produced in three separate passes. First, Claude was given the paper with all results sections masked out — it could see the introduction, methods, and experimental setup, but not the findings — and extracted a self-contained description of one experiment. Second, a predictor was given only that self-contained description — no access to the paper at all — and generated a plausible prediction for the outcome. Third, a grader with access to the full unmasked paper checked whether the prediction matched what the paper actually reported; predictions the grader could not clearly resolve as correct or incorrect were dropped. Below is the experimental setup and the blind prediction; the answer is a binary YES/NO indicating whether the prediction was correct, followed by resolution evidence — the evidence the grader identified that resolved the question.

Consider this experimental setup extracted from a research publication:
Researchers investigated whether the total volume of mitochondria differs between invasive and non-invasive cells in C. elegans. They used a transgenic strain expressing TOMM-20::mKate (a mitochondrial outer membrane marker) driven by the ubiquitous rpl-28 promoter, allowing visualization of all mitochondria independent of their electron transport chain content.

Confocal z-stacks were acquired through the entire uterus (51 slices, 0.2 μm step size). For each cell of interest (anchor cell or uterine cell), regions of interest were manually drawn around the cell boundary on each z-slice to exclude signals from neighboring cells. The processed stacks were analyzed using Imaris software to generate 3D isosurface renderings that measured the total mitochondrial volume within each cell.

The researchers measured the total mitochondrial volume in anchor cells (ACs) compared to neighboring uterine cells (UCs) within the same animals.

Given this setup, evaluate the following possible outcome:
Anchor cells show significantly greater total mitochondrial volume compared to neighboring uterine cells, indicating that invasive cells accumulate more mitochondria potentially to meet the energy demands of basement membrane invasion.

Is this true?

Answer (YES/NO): NO